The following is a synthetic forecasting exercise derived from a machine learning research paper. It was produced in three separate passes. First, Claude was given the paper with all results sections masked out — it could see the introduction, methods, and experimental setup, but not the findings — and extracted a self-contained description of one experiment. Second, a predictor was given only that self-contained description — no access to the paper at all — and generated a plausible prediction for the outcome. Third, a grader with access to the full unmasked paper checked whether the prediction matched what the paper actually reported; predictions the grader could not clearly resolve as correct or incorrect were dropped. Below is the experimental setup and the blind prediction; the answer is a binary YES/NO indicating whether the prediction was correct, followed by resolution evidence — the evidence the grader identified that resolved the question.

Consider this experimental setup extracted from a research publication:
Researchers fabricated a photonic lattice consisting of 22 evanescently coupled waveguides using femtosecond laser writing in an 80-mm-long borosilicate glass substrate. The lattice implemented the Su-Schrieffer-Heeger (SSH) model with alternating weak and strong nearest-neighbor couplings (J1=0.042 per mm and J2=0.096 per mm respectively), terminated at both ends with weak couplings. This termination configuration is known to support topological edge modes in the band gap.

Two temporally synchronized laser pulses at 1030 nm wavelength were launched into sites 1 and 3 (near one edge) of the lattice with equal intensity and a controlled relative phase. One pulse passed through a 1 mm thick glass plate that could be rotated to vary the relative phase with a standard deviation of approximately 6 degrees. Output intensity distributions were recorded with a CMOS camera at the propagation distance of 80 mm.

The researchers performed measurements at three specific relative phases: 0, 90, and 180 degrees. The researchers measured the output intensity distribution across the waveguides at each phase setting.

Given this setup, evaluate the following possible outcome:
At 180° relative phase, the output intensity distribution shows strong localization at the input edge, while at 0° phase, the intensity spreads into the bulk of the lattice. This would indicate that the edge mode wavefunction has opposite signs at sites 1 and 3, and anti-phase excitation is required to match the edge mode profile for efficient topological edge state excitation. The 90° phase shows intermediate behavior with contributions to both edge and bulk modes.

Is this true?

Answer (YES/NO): YES